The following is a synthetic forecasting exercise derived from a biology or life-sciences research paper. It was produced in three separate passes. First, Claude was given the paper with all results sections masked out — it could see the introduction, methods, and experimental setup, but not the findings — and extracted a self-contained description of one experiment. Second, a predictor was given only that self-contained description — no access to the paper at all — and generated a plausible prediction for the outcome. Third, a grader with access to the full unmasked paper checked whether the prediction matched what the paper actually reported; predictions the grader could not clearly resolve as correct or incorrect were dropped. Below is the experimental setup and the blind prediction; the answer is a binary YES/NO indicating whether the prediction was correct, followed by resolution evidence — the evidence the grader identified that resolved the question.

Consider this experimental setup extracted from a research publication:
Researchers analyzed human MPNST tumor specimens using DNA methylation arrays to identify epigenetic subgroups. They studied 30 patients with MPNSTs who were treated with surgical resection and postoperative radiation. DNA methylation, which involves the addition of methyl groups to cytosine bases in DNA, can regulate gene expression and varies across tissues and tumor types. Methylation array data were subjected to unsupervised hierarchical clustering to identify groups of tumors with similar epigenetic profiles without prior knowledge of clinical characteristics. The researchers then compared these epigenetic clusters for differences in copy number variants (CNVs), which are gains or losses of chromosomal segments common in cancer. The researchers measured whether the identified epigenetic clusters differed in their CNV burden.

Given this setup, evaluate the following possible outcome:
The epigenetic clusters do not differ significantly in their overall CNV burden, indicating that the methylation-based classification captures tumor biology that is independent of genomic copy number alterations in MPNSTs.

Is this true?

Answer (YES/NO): NO